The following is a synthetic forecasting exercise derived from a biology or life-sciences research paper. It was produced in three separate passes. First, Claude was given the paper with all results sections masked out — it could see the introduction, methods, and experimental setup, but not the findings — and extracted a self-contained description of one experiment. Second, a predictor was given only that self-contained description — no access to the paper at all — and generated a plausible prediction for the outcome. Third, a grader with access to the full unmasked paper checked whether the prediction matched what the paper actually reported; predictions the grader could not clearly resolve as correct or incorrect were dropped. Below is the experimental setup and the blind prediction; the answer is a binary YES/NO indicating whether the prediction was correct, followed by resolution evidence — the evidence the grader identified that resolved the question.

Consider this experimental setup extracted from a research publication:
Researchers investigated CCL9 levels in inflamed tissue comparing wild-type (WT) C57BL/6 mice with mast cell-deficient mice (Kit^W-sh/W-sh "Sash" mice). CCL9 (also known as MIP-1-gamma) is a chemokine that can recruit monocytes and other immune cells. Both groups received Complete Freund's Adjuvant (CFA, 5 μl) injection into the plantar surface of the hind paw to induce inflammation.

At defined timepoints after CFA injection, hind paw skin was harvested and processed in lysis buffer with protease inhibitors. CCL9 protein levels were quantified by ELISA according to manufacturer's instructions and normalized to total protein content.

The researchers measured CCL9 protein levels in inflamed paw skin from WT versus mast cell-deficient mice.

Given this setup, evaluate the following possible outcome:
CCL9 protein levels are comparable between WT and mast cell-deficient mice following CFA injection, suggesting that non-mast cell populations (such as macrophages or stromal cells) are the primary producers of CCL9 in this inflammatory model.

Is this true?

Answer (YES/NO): NO